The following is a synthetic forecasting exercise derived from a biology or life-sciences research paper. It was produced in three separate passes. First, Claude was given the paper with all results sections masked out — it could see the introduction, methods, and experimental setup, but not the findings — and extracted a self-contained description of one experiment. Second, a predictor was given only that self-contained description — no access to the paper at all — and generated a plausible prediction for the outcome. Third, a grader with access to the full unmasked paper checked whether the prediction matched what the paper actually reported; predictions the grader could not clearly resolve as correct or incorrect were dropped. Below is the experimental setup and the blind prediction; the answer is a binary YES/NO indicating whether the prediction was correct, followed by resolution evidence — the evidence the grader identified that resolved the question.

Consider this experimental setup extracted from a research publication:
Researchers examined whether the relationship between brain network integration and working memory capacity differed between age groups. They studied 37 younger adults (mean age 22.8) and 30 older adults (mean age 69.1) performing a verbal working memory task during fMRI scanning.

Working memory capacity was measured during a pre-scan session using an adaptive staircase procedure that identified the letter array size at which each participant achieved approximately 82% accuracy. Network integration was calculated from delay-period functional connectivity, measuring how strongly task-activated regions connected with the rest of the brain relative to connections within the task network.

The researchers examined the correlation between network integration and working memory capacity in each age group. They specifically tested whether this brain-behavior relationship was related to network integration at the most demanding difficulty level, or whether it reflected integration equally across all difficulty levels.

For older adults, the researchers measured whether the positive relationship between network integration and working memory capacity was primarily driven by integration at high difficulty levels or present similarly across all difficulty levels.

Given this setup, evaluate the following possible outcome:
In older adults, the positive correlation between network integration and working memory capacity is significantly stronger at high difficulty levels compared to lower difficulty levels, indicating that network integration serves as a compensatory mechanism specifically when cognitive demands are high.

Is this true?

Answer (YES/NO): YES